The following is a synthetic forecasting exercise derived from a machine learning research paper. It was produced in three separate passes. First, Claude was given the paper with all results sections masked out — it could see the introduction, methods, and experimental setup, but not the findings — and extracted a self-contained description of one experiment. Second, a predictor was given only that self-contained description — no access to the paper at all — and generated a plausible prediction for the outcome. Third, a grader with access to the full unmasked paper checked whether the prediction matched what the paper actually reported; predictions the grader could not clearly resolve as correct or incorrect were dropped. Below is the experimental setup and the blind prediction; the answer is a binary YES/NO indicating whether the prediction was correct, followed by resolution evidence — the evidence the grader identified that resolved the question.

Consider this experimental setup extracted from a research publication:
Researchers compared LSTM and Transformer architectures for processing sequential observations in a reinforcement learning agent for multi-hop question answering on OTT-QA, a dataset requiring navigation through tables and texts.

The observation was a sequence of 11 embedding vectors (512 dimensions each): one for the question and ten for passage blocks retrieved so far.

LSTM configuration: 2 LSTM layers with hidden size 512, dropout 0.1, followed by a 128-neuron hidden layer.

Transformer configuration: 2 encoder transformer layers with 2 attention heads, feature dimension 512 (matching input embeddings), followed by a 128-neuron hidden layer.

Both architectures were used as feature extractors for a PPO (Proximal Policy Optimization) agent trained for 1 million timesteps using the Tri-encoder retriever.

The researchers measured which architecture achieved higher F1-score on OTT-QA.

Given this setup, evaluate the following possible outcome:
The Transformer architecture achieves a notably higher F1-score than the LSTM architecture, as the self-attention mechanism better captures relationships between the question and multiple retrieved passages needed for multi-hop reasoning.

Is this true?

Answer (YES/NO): NO